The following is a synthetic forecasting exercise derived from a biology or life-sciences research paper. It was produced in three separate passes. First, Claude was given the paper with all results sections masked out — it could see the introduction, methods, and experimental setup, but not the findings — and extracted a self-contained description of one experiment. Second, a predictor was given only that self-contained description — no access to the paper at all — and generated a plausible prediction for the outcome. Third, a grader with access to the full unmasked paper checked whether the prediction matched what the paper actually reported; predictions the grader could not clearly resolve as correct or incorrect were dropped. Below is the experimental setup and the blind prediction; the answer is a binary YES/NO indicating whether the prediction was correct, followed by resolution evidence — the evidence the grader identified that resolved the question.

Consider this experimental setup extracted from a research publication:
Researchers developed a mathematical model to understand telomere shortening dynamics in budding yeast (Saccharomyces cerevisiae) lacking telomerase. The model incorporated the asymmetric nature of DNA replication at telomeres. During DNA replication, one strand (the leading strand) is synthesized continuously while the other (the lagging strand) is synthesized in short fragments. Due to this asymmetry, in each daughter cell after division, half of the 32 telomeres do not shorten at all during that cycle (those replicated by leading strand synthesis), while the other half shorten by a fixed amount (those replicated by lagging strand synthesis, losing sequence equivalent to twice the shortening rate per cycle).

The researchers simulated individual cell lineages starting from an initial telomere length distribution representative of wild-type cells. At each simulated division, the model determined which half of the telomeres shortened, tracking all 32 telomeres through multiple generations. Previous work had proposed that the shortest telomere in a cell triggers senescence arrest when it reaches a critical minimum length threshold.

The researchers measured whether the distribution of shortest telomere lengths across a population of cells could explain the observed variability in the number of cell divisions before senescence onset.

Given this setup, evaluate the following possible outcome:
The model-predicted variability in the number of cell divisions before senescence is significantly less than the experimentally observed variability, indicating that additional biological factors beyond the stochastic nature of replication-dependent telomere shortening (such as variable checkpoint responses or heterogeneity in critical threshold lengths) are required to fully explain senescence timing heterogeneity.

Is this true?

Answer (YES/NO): YES